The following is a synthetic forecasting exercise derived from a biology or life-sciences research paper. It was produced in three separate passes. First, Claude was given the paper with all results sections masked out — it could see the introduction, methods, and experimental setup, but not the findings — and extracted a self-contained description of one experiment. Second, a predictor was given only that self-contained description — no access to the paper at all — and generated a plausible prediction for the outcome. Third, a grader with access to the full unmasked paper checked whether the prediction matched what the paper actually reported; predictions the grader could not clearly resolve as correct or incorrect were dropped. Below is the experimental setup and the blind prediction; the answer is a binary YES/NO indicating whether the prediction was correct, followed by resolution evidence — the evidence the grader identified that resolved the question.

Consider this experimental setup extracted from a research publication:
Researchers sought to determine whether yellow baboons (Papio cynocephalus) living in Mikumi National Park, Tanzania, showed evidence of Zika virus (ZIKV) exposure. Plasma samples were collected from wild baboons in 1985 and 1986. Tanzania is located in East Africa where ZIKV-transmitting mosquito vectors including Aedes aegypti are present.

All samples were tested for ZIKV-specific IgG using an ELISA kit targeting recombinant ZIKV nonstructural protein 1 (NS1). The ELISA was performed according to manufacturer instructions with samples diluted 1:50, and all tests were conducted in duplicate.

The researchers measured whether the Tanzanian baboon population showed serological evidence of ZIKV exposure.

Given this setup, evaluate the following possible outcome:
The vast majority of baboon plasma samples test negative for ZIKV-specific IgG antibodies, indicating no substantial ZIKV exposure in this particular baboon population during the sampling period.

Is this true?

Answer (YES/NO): NO